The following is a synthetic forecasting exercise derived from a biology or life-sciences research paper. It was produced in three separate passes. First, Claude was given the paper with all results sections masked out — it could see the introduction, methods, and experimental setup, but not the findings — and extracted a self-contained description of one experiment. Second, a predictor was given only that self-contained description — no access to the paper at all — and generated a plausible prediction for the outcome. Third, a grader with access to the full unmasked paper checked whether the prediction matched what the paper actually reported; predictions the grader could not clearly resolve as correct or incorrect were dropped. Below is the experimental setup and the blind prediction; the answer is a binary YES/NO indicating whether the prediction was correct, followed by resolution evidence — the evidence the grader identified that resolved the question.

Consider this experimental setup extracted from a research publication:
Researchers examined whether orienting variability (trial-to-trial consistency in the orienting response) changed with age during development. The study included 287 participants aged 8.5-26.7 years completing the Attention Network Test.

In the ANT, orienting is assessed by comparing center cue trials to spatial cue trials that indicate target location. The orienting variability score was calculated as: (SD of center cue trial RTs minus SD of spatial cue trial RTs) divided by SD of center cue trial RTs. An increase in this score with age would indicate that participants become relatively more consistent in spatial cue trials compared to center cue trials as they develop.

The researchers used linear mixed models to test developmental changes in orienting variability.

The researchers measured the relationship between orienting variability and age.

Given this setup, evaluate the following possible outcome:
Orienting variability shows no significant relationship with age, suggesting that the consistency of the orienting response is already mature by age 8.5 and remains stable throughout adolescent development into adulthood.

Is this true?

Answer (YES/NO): NO